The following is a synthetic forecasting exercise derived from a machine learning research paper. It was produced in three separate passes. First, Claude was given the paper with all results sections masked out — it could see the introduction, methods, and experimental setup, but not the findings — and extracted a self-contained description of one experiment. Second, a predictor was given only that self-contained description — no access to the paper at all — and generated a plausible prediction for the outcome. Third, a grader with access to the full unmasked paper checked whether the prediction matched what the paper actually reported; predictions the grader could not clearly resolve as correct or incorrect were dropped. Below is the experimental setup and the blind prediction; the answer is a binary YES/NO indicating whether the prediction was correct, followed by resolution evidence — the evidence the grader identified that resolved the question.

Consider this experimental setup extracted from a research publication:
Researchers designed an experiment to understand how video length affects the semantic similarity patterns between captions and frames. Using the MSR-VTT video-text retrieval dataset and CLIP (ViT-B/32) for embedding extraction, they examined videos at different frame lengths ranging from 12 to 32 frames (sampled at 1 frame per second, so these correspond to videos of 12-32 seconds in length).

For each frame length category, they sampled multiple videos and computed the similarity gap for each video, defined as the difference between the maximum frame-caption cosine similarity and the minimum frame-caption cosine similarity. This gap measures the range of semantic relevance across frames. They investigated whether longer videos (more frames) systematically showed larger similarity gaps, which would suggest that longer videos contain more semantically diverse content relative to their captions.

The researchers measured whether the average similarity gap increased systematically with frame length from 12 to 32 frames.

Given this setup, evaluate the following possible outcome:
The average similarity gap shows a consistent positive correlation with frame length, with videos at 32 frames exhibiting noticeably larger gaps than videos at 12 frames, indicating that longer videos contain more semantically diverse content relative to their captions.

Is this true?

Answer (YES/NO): NO